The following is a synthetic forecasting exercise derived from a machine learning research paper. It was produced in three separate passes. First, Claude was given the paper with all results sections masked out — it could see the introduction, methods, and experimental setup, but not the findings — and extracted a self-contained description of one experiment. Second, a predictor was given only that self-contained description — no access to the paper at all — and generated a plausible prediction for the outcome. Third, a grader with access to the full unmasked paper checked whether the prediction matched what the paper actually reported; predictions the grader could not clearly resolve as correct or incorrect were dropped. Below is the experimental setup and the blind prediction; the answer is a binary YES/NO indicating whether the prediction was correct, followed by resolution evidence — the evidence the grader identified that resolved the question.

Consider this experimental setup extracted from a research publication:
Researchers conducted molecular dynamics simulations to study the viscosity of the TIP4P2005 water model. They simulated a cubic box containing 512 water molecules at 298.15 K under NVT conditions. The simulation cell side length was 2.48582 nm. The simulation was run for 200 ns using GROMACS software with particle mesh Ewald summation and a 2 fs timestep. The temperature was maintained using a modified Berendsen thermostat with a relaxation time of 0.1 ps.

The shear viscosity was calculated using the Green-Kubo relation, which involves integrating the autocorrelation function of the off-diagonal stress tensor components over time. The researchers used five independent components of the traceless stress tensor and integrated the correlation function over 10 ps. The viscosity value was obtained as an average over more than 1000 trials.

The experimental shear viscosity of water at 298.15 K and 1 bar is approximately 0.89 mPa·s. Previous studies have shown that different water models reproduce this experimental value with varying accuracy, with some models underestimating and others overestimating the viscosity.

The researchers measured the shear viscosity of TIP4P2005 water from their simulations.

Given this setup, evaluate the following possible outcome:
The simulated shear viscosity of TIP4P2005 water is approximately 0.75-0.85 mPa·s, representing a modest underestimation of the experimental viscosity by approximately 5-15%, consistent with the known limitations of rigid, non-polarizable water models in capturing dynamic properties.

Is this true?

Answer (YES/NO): NO